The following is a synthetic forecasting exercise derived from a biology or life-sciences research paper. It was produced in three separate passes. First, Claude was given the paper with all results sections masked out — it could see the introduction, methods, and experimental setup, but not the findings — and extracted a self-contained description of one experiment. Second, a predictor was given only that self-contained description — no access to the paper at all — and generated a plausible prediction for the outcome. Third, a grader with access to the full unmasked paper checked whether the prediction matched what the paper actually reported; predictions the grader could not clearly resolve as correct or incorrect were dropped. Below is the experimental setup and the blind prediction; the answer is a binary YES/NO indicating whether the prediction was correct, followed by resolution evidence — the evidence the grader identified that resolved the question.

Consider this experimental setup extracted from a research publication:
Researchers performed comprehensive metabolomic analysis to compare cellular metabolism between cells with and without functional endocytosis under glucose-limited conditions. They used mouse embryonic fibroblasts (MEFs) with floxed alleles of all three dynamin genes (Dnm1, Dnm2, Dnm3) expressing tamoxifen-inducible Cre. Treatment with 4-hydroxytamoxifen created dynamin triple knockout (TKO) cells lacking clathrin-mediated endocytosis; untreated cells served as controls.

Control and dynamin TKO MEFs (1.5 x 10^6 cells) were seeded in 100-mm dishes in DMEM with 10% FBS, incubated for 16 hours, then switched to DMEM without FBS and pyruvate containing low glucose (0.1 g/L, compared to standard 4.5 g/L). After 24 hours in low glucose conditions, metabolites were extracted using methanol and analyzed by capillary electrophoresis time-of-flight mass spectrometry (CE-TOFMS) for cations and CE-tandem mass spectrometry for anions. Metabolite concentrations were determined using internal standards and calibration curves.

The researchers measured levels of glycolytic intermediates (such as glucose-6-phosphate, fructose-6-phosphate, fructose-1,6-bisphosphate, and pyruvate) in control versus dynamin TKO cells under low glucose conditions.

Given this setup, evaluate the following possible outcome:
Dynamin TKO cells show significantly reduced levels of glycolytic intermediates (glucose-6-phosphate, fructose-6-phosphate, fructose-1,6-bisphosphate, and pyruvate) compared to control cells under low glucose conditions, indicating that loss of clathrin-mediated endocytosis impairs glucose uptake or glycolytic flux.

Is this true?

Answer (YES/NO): NO